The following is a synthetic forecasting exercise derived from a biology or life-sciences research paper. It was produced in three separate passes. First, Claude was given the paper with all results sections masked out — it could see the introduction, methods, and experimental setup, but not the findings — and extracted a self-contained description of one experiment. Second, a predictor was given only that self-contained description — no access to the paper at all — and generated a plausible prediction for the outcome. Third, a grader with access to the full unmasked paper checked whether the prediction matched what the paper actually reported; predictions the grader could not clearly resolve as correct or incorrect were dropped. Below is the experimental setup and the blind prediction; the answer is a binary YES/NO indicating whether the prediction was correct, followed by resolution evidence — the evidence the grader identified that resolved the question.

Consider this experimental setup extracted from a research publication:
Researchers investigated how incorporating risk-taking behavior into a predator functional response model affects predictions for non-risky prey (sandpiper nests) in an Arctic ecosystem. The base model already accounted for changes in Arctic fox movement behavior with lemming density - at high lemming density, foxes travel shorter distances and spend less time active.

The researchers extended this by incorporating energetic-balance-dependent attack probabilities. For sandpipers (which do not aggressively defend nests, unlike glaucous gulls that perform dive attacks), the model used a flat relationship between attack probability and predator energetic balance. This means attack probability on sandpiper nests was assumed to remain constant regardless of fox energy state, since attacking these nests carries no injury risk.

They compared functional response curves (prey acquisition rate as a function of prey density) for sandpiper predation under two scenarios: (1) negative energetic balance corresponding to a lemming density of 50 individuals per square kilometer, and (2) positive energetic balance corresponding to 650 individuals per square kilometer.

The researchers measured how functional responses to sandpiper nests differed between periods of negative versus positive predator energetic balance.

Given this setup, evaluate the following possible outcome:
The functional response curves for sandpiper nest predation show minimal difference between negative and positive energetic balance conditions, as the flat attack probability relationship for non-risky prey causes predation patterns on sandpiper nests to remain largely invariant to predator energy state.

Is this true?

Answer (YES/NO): NO